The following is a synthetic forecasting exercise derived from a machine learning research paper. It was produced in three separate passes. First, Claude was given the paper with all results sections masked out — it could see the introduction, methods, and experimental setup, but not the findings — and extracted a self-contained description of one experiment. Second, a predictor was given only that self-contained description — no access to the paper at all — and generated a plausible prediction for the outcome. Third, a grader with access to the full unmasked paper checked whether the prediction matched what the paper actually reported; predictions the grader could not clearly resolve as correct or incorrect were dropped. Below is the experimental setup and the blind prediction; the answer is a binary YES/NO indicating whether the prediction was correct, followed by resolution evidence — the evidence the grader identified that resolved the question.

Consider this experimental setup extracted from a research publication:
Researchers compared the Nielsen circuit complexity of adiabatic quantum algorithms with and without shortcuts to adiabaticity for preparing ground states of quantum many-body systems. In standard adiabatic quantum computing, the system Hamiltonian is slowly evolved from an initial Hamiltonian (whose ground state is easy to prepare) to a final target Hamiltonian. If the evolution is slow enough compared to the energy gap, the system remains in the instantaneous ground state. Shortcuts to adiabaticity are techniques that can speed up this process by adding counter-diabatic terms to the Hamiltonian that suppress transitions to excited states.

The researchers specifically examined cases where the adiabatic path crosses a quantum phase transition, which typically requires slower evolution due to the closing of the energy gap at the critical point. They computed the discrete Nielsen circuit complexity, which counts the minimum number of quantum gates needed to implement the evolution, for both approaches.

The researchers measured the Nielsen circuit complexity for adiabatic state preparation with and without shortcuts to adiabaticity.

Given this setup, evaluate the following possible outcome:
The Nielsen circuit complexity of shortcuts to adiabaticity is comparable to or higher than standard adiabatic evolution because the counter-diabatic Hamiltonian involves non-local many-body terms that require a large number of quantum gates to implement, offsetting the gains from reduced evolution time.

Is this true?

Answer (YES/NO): NO